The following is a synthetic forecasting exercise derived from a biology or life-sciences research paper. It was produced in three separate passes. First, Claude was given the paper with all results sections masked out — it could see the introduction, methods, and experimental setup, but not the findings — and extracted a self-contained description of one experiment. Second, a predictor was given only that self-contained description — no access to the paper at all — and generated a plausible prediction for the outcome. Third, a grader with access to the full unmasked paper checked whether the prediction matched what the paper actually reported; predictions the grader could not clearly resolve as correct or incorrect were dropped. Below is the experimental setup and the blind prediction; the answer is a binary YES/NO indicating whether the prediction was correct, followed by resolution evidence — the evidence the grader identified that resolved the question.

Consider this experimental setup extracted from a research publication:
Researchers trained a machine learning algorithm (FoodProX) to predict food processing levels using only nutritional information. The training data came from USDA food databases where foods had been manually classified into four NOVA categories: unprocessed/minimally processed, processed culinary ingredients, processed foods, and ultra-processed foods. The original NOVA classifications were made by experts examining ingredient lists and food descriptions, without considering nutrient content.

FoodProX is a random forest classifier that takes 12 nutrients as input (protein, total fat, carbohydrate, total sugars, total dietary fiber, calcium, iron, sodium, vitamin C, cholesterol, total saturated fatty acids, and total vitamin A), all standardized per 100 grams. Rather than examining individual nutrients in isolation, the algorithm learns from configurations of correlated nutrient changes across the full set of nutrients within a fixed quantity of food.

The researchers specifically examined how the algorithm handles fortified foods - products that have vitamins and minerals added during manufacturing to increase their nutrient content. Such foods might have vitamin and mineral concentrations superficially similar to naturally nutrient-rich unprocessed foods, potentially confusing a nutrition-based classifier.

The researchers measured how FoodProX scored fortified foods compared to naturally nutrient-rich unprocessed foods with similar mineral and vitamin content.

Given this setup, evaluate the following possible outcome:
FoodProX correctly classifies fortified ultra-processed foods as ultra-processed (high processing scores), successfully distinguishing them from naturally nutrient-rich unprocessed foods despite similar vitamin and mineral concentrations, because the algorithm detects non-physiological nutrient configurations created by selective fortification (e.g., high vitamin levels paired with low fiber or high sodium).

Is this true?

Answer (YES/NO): YES